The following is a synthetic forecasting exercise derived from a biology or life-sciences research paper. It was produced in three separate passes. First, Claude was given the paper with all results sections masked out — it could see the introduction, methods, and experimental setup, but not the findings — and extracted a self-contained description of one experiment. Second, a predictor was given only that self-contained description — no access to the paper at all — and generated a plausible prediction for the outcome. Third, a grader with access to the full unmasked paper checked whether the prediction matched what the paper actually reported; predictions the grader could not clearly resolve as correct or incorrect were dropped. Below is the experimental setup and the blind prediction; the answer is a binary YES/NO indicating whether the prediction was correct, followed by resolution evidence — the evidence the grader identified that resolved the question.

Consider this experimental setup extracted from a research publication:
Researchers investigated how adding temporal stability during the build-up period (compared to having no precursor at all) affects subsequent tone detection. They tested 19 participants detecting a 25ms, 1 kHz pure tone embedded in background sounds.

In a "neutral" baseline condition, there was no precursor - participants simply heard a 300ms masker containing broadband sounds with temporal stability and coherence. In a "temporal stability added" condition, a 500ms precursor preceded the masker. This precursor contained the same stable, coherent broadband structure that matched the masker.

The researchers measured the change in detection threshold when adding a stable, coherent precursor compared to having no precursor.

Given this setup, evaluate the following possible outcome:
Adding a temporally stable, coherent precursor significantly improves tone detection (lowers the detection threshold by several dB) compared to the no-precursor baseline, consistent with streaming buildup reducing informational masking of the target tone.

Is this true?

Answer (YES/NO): NO